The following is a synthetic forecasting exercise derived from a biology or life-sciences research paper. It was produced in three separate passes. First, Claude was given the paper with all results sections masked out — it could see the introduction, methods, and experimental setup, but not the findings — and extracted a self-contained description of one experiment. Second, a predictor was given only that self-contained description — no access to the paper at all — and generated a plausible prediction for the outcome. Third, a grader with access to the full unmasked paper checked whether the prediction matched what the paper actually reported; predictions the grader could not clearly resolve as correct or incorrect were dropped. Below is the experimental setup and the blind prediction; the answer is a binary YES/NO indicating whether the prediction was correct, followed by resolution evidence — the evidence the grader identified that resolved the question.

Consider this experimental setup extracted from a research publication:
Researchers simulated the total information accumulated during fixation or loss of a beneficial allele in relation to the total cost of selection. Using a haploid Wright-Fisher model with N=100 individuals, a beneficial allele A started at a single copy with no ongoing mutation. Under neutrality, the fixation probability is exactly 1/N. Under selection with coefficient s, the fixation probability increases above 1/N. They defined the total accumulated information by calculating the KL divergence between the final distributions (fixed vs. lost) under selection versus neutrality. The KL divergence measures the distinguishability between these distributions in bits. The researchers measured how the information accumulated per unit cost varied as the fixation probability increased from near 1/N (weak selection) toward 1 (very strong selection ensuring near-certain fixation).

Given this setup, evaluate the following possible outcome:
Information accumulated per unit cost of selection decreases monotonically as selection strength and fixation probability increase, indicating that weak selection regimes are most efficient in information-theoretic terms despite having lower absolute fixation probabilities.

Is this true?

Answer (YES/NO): YES